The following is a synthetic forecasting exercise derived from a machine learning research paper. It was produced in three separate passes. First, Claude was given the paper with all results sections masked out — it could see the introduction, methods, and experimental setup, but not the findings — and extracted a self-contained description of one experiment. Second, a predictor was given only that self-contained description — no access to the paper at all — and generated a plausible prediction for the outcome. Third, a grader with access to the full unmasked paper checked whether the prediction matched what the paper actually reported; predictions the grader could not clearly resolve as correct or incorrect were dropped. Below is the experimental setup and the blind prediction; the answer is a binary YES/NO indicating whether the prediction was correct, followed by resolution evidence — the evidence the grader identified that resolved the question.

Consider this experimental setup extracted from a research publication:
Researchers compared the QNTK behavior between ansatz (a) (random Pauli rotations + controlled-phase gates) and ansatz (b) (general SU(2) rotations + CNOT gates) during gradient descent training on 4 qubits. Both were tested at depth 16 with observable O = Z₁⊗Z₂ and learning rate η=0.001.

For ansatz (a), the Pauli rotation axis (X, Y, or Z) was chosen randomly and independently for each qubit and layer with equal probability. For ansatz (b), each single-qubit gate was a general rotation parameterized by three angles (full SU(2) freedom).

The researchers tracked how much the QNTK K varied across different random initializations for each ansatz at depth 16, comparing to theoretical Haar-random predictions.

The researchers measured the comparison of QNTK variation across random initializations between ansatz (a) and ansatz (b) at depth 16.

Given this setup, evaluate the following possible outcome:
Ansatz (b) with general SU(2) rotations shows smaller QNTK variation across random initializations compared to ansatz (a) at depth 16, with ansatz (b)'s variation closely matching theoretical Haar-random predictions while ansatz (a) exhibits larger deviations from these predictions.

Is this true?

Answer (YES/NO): YES